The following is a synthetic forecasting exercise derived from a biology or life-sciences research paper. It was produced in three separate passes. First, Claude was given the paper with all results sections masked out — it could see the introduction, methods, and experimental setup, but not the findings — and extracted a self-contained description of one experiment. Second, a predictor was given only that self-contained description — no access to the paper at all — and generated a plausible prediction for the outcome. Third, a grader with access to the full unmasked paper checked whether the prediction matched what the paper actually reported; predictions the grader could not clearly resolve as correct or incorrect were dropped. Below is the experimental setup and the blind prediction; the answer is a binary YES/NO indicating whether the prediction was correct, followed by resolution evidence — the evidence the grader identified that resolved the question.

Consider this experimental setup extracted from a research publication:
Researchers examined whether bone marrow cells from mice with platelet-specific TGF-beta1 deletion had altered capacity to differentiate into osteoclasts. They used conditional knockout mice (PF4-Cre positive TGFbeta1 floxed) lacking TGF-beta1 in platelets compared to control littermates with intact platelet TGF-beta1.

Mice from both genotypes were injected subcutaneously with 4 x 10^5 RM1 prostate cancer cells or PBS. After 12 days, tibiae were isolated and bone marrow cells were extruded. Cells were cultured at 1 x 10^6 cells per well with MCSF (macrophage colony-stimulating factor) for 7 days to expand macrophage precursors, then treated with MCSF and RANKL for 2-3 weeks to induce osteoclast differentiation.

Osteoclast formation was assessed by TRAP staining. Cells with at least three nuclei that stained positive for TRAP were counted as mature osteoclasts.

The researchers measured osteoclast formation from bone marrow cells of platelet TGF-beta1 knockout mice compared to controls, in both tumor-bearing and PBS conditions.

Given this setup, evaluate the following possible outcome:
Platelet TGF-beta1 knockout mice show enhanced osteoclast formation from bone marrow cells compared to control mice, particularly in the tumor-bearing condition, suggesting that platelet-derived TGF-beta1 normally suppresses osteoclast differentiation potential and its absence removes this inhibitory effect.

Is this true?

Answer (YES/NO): YES